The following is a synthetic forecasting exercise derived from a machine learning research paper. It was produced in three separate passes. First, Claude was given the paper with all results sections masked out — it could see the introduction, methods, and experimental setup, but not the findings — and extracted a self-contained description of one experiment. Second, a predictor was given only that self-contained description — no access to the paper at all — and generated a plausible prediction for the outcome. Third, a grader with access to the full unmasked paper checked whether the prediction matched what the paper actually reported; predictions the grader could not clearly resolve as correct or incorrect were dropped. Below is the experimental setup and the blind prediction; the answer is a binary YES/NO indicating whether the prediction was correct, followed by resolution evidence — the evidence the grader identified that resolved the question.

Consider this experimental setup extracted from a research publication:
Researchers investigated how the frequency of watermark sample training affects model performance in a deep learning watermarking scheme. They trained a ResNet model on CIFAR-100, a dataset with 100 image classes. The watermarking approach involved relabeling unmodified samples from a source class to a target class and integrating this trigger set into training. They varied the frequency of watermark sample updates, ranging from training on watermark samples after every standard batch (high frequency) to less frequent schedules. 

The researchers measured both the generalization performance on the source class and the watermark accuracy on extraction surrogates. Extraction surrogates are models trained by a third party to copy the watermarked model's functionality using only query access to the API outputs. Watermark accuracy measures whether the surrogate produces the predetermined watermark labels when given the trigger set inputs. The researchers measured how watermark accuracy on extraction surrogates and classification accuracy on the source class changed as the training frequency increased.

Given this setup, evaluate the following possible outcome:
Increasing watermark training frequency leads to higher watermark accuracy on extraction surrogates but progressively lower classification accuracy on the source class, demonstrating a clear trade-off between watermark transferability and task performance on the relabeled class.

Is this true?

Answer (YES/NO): YES